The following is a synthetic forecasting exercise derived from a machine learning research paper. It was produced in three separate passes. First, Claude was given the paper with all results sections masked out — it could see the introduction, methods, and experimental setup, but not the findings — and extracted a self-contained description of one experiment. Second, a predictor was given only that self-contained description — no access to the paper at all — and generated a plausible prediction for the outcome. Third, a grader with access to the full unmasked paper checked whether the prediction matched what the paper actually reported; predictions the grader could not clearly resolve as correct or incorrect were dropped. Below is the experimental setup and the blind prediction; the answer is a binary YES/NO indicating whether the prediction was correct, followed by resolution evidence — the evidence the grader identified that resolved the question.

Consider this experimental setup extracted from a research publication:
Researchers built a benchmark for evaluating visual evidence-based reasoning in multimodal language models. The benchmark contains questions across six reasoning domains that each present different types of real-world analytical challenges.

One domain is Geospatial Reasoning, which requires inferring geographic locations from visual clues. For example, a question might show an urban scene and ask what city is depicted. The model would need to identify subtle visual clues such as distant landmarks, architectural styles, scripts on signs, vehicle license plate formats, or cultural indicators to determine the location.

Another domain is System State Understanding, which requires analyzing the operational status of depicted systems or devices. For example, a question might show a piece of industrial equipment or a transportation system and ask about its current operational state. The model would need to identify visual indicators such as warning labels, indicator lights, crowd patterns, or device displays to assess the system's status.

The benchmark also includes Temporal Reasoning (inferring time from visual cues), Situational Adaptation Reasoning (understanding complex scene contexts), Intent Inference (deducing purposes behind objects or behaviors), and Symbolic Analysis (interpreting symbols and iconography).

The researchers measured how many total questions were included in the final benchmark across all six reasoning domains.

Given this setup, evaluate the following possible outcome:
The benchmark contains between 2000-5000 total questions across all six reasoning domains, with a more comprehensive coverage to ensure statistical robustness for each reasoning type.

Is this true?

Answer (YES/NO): NO